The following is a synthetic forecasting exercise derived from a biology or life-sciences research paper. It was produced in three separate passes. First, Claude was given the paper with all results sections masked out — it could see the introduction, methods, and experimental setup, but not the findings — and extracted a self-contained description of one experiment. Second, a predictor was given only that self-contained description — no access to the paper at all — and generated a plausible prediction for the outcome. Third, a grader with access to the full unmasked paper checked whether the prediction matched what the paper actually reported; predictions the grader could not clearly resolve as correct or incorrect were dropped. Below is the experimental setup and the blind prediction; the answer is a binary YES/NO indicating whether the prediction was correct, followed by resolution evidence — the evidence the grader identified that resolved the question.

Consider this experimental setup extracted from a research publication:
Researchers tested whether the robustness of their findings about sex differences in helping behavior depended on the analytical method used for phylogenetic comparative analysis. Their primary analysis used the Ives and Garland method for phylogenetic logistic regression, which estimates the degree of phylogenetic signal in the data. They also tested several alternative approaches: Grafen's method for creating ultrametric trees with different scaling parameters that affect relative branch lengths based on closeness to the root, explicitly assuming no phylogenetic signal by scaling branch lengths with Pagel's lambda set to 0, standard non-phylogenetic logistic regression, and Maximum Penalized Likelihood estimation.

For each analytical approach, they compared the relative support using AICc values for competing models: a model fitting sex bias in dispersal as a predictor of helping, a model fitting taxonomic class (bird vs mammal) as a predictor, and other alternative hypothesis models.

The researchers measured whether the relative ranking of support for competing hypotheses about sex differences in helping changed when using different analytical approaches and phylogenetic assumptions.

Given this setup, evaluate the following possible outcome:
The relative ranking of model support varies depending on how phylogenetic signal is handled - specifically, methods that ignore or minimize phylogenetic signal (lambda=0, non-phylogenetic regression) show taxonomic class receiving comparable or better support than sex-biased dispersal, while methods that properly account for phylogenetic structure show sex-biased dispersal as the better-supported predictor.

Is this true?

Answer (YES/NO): NO